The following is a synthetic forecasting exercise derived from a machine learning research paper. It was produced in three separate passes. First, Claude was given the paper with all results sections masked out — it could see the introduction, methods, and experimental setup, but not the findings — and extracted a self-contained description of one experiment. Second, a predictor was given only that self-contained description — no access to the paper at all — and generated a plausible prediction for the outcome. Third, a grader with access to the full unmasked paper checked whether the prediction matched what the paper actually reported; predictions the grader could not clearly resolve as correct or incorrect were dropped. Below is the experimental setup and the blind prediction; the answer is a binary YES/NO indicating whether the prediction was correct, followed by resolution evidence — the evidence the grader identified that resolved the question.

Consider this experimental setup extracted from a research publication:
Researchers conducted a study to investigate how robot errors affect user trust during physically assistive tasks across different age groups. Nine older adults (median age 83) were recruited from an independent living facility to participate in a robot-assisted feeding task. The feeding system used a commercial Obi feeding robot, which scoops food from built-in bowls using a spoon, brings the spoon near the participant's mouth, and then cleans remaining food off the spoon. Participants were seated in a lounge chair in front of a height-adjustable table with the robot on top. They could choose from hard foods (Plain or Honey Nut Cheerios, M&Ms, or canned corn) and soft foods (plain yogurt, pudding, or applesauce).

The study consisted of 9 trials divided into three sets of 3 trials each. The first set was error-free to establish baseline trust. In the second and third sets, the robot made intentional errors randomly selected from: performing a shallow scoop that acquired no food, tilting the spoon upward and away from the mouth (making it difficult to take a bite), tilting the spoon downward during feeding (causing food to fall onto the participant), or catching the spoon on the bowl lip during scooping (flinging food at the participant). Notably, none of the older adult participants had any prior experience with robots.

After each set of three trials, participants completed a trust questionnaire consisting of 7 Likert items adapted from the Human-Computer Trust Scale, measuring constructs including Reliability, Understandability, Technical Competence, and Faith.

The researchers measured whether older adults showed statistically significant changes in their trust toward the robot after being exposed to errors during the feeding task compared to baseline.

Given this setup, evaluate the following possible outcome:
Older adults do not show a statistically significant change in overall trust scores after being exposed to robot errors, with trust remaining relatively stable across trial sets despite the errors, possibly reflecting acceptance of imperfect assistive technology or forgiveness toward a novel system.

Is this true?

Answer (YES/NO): YES